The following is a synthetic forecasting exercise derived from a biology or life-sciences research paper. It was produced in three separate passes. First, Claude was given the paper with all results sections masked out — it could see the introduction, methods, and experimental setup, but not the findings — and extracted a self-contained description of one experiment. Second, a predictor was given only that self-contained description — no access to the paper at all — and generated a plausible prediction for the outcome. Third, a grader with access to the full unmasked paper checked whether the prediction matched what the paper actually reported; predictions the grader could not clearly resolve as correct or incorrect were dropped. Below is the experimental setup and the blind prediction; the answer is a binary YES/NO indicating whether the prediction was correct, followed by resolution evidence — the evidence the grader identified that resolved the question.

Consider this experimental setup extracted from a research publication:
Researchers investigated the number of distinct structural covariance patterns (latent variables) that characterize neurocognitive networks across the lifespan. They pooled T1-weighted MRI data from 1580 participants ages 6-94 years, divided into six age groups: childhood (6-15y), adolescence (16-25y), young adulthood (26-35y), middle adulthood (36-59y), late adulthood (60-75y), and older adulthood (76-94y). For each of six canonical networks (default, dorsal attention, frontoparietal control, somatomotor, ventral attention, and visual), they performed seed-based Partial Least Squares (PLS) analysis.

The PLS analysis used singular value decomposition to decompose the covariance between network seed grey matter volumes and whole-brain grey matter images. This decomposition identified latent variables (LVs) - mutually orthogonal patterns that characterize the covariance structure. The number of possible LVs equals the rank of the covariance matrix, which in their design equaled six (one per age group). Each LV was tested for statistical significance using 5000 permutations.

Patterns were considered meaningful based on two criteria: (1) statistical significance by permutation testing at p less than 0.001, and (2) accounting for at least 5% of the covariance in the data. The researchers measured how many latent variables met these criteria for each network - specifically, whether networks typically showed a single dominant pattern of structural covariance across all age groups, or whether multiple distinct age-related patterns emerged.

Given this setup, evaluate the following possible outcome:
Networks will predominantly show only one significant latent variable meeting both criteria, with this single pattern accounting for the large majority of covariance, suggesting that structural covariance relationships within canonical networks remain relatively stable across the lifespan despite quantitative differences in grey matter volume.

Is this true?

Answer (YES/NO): NO